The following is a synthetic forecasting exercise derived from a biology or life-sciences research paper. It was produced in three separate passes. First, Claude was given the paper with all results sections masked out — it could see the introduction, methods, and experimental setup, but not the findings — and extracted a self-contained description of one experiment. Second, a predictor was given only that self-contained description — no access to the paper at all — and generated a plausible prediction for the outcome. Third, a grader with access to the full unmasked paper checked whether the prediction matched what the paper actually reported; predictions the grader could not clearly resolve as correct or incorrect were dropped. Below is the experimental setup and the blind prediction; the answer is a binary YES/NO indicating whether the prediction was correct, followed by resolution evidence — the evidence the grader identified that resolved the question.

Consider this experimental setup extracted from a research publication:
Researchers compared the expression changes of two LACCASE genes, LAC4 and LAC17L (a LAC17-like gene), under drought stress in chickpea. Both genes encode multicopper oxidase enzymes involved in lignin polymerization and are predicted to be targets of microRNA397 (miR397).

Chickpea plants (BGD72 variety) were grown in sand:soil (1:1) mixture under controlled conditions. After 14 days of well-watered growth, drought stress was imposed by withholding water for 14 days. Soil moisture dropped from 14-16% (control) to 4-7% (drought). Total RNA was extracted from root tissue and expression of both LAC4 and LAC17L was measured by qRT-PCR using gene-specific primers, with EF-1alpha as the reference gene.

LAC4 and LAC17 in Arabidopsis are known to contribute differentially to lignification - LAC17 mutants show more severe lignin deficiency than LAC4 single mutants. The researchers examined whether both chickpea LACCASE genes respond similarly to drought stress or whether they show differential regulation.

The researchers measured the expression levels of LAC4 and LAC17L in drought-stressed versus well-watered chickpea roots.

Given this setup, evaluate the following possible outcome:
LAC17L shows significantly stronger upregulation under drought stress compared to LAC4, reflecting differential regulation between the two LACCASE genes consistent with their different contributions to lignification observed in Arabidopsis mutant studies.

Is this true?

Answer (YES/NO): NO